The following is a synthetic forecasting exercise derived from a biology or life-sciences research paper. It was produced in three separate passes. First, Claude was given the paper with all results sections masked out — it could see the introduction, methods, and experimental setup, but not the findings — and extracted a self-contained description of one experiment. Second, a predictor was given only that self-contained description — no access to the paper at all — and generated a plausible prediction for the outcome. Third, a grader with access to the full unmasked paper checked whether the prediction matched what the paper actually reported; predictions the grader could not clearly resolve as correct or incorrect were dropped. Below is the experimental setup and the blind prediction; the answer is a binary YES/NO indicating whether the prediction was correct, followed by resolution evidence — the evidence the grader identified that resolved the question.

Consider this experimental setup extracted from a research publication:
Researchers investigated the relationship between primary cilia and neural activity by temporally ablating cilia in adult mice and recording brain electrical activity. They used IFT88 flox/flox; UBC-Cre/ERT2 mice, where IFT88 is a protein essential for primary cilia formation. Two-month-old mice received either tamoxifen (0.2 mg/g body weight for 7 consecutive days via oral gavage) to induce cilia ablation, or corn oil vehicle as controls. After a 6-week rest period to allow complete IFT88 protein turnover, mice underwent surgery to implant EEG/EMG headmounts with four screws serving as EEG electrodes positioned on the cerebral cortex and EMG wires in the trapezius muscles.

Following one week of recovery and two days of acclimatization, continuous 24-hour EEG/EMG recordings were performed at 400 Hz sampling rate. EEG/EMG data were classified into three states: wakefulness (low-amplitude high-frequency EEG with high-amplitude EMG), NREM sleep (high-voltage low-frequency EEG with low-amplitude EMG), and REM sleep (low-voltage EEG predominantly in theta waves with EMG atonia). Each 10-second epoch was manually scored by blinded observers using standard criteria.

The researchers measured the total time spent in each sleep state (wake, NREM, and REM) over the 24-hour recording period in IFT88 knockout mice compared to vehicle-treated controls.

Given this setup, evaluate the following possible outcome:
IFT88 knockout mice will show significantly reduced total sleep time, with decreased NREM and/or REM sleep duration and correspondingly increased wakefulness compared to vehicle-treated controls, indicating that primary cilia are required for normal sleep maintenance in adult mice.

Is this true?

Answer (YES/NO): NO